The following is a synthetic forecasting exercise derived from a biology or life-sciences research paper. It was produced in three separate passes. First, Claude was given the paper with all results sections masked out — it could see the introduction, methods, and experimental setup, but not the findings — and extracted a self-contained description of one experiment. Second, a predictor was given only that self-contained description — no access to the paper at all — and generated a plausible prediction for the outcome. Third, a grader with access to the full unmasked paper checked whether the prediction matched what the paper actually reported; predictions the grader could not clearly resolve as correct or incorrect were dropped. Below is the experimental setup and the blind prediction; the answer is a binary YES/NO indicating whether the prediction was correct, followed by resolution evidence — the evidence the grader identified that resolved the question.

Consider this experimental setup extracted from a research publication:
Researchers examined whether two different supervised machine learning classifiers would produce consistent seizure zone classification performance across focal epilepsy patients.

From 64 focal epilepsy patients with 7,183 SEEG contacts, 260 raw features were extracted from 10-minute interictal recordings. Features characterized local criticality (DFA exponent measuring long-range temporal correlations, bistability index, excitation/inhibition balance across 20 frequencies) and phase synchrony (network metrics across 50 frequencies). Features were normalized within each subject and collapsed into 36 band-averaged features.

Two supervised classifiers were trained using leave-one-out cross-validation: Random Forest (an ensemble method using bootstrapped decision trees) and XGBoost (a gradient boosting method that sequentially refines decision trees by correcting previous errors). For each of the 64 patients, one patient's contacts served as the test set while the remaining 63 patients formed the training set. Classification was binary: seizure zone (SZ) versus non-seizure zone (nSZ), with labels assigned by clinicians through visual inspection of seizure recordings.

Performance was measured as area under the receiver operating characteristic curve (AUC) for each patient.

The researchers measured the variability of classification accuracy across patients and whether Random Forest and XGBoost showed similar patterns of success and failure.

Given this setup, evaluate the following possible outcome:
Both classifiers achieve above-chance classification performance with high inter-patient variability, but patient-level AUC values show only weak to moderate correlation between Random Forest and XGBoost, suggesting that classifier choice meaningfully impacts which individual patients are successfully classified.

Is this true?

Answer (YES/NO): NO